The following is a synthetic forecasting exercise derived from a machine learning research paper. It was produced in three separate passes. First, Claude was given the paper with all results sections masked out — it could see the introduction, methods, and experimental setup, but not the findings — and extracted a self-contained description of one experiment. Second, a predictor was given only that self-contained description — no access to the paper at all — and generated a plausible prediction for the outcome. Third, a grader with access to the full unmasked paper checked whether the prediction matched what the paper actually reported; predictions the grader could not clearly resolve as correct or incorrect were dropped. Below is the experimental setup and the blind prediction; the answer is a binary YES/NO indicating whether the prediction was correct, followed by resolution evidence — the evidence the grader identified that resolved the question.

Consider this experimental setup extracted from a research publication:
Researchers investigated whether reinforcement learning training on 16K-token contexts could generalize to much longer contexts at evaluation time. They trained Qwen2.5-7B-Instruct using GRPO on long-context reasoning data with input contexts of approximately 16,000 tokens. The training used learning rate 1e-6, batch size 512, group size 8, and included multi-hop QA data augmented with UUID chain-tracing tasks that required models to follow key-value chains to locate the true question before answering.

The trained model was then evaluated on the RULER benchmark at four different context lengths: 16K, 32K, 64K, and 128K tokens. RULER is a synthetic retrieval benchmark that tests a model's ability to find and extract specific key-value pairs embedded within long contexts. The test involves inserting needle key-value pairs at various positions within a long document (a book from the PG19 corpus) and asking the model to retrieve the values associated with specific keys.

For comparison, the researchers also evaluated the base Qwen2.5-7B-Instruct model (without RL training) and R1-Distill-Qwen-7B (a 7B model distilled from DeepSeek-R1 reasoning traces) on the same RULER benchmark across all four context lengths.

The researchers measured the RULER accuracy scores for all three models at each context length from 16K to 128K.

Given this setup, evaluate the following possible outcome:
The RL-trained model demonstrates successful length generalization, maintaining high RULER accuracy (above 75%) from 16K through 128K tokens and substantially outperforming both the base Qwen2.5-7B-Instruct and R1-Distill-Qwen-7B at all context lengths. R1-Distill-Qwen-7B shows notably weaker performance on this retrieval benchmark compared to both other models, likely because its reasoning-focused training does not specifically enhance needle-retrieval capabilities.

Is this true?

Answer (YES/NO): YES